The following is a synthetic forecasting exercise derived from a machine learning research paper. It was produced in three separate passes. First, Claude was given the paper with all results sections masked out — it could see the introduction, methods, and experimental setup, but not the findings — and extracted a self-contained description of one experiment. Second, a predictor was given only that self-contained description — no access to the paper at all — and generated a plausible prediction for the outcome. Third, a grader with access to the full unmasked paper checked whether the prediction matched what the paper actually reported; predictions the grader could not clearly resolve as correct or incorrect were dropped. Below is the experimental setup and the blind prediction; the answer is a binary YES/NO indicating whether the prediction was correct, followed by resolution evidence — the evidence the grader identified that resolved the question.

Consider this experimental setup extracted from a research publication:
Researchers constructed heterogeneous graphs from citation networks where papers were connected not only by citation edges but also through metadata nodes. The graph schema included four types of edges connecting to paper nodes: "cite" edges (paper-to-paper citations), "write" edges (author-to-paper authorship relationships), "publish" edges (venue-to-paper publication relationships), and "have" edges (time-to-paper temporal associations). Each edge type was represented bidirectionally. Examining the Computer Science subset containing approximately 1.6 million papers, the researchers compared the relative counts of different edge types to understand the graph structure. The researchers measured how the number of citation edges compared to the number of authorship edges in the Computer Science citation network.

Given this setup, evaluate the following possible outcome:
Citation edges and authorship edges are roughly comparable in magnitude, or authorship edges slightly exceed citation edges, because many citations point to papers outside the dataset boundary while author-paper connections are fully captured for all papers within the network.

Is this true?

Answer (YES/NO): NO